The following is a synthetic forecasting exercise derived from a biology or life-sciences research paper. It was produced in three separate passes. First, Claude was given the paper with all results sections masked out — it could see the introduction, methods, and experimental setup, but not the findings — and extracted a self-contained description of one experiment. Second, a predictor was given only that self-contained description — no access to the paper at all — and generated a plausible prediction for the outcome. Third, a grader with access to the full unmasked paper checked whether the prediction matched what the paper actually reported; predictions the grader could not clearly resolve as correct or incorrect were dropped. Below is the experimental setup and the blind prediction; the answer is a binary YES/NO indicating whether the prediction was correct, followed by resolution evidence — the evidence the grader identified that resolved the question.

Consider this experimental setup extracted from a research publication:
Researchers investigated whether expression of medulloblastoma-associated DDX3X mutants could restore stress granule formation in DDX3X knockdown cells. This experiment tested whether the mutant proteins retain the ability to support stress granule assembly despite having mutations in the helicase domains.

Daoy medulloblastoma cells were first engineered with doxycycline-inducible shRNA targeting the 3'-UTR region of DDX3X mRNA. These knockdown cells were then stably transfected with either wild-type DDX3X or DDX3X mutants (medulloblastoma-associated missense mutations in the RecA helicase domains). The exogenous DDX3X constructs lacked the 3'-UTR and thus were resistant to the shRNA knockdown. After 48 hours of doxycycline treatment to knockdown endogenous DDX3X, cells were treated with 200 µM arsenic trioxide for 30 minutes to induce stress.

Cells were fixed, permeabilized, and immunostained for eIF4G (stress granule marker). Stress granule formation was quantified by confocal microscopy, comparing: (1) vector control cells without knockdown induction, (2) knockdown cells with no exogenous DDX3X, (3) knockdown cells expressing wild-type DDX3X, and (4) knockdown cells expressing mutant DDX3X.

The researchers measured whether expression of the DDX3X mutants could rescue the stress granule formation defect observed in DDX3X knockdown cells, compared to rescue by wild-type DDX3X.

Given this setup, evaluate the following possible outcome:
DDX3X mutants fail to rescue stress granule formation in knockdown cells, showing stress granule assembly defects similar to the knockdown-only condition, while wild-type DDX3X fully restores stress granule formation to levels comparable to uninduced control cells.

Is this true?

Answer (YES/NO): NO